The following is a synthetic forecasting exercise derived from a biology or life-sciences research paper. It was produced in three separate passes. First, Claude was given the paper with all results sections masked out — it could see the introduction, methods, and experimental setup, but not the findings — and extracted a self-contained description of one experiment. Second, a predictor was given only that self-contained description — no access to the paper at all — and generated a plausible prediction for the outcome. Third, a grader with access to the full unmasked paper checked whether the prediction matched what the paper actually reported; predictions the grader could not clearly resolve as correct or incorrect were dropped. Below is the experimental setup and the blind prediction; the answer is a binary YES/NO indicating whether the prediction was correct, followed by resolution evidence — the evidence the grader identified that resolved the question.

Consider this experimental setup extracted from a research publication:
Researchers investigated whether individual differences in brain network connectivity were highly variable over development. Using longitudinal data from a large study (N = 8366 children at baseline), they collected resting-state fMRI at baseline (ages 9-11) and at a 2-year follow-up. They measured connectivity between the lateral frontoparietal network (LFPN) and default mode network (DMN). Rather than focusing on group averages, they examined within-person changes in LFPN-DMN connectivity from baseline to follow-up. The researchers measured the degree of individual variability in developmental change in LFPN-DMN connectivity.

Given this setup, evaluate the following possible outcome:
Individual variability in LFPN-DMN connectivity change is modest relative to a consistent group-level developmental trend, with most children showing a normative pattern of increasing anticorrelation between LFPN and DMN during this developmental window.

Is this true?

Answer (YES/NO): NO